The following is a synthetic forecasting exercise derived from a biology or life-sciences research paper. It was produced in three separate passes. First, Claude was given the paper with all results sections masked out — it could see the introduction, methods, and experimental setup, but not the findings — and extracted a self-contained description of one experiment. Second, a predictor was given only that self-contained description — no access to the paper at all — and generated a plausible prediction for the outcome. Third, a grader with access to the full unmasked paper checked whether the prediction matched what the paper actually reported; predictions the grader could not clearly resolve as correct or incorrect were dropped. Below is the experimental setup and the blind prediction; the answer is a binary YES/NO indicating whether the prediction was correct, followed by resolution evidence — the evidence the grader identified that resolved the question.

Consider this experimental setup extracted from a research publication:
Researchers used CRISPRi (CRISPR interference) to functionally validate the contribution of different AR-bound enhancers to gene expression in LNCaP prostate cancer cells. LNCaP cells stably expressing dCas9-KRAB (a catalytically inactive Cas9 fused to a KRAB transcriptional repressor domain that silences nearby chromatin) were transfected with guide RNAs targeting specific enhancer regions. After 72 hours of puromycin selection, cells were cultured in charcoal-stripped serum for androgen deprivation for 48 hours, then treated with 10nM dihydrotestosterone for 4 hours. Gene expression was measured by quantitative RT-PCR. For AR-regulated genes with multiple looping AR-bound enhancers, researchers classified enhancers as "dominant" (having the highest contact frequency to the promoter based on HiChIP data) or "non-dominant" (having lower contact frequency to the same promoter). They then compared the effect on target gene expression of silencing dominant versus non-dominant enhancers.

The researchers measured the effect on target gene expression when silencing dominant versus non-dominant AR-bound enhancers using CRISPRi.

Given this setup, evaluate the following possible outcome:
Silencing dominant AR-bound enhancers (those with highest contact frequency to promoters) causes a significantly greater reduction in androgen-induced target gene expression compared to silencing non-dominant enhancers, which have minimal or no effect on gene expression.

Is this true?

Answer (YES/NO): YES